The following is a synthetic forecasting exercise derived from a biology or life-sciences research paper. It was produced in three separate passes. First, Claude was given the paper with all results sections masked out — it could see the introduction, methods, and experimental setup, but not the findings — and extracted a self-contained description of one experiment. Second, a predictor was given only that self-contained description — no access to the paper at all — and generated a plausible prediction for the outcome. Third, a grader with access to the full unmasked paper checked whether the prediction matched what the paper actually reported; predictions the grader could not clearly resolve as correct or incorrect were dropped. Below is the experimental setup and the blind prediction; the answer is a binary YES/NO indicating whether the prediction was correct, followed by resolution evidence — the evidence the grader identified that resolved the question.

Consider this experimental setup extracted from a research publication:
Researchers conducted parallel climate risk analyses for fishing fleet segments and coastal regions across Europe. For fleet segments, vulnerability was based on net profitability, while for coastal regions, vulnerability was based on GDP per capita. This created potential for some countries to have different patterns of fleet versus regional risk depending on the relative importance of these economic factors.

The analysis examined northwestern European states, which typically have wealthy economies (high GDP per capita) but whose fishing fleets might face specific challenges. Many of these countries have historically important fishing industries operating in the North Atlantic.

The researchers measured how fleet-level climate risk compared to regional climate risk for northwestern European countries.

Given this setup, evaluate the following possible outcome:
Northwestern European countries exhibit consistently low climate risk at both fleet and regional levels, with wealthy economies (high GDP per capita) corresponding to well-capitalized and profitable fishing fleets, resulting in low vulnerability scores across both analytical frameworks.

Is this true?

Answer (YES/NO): NO